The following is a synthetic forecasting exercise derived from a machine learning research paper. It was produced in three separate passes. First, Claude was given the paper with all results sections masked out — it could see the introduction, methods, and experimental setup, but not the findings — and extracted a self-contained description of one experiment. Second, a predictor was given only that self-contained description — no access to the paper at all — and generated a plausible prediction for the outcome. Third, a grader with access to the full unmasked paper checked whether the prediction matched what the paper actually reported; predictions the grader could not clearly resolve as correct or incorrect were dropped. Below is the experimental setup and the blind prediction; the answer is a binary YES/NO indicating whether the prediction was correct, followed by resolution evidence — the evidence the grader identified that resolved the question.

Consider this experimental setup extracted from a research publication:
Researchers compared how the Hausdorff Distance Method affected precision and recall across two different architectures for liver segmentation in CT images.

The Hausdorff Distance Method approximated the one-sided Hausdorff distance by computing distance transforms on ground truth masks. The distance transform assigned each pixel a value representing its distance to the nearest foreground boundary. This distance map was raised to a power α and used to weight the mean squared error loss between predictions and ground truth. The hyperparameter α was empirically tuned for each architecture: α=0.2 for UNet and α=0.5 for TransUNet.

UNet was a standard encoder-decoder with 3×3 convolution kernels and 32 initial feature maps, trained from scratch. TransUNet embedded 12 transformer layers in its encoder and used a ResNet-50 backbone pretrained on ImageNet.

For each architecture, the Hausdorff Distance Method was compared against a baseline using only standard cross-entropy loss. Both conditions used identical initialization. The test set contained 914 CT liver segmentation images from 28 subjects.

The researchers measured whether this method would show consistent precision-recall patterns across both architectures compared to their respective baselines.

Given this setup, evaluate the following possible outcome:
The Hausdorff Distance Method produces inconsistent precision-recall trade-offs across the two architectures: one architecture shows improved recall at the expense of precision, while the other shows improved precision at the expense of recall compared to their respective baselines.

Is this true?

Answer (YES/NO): NO